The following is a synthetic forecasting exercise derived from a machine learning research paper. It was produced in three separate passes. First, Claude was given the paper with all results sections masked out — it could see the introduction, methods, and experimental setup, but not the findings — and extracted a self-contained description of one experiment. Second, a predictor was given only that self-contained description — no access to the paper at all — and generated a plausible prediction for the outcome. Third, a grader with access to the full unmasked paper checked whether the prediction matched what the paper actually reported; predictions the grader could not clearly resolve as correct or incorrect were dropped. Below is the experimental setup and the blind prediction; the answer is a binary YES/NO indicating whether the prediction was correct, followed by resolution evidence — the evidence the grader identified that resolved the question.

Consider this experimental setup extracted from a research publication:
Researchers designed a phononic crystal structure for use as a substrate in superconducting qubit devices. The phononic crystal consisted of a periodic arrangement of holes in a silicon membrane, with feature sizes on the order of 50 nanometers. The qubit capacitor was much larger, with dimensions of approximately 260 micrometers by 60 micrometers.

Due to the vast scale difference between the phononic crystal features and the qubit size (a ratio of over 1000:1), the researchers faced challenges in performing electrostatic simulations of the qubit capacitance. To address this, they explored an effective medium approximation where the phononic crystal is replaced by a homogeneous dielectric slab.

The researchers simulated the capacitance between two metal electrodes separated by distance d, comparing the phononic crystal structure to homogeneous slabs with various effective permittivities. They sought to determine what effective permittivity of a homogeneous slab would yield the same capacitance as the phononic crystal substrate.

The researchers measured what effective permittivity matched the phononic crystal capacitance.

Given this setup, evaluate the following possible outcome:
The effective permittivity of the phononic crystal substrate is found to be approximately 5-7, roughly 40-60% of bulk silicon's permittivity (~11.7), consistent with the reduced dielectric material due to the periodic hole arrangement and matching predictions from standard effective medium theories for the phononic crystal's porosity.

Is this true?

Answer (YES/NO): NO